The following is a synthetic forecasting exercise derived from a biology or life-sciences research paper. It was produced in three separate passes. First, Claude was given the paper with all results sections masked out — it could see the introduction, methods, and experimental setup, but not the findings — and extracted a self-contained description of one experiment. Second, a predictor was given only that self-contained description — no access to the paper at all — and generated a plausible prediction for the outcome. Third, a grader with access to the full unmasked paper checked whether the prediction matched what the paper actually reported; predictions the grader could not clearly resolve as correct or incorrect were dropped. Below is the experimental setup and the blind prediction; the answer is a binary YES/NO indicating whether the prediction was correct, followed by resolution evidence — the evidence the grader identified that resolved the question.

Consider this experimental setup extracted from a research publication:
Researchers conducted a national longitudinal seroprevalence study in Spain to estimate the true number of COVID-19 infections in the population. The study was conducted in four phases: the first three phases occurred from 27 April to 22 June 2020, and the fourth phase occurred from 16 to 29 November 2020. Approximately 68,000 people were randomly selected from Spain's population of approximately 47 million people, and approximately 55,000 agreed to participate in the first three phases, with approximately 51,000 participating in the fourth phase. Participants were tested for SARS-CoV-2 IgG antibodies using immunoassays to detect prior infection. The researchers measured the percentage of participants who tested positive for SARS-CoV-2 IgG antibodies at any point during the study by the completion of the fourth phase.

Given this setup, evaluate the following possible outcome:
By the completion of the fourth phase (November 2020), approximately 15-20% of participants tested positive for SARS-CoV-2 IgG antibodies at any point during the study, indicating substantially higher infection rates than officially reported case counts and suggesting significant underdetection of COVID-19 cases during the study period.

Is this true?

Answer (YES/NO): NO